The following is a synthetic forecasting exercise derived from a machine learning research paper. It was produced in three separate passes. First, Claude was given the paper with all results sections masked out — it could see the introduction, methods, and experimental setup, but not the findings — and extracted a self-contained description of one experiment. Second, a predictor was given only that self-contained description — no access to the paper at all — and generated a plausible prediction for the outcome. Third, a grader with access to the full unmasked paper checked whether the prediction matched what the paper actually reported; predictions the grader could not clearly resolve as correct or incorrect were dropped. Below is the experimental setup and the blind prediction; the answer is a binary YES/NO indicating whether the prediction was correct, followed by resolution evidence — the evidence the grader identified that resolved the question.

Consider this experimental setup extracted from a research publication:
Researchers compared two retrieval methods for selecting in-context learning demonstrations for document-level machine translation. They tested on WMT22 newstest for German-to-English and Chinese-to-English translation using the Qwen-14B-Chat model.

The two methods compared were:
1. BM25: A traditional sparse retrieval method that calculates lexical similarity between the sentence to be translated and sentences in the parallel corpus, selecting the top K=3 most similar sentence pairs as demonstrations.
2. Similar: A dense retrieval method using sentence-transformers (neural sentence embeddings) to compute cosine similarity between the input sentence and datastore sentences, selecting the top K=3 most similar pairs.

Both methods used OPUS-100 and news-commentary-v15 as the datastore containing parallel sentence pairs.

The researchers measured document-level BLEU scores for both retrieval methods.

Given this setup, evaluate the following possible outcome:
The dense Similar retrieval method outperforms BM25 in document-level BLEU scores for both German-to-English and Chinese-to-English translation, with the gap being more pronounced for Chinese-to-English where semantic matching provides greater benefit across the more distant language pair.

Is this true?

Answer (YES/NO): YES